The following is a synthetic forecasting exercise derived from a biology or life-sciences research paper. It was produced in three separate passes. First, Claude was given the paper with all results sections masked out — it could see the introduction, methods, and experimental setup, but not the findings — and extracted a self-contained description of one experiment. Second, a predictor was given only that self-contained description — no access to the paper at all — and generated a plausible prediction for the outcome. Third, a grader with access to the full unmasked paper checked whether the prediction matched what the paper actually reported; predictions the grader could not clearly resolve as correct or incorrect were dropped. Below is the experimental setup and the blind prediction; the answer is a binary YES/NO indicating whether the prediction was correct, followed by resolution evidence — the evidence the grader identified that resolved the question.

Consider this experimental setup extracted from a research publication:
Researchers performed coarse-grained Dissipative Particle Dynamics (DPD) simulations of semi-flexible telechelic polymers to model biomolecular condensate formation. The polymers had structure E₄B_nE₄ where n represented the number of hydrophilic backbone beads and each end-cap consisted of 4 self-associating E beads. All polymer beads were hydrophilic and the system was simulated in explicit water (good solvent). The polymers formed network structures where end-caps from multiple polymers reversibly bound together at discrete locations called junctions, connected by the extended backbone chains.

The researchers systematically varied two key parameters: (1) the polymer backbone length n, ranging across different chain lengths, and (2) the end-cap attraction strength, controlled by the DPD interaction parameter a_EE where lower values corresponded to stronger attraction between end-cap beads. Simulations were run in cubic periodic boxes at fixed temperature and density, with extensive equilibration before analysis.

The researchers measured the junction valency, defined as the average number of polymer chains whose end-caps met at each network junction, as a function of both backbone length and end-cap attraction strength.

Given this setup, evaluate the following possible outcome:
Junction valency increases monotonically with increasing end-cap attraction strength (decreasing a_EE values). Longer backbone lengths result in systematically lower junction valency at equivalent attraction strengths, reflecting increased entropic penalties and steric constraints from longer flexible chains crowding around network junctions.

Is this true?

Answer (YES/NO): NO